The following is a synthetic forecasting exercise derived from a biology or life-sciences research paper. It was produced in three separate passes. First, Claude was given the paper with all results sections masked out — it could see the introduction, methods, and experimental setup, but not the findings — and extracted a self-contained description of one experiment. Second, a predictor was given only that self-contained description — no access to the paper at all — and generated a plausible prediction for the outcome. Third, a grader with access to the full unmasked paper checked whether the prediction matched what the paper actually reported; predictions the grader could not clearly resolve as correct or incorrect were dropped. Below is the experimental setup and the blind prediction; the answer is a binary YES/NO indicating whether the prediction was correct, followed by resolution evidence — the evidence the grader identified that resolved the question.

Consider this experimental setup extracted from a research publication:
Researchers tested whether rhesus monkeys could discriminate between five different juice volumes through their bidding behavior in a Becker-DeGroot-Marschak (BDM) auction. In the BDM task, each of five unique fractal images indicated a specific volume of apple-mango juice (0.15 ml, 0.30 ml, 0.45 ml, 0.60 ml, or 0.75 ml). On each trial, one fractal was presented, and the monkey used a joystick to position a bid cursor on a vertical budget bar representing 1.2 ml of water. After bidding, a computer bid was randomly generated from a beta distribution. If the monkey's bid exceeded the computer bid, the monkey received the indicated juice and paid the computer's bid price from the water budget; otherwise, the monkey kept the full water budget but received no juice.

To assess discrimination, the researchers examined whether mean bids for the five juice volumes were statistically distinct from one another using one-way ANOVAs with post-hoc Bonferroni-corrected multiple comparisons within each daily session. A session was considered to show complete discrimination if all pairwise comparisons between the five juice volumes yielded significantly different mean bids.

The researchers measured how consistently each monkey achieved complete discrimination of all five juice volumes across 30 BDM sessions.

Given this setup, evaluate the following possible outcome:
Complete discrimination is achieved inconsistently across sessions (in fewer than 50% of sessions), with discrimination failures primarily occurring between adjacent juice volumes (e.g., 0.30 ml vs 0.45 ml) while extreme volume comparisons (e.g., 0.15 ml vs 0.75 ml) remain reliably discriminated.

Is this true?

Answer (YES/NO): NO